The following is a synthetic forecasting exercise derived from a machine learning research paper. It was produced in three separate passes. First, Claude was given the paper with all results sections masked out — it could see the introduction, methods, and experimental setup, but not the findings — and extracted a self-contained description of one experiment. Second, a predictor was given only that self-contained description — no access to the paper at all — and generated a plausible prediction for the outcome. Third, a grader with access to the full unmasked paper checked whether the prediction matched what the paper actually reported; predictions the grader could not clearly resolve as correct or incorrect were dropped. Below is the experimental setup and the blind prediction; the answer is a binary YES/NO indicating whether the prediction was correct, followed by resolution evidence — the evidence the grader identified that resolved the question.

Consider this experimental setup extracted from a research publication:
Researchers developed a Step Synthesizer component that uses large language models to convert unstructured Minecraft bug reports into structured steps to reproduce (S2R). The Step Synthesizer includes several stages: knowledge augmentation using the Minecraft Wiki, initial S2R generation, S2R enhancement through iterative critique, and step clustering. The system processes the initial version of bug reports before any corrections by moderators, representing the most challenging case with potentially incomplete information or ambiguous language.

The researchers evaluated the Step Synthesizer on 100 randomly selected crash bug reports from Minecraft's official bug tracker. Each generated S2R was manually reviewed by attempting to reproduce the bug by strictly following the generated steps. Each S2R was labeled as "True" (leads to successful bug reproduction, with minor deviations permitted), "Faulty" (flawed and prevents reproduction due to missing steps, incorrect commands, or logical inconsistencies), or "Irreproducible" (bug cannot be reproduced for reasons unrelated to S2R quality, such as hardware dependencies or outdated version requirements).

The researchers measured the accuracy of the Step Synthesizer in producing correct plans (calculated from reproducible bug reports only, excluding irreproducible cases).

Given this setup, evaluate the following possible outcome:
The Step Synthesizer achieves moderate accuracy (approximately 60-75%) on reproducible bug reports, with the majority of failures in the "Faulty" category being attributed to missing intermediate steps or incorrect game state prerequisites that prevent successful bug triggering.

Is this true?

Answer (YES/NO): NO